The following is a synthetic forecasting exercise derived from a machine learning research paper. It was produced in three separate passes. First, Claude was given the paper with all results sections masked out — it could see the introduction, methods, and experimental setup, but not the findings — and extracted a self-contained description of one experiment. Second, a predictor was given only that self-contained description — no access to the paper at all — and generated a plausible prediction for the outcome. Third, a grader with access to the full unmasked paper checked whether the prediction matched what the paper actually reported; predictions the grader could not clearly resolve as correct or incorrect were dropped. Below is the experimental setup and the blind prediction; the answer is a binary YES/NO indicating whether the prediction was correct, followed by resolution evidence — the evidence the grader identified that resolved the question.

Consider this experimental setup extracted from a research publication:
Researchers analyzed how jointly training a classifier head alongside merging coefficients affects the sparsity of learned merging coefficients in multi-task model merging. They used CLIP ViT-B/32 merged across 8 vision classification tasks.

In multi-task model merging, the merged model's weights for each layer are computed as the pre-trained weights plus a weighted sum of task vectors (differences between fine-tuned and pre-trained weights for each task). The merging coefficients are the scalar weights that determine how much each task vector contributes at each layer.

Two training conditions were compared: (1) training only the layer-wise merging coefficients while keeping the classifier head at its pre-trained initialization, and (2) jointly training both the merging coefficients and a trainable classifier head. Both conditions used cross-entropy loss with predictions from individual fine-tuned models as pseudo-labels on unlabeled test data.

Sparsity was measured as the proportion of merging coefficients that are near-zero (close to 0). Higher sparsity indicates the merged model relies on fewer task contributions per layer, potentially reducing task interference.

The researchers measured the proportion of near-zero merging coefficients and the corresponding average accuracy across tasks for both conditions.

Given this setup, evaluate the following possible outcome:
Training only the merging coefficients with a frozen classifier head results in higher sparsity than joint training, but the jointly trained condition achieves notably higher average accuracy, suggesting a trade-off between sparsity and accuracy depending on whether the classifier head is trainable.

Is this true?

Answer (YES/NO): NO